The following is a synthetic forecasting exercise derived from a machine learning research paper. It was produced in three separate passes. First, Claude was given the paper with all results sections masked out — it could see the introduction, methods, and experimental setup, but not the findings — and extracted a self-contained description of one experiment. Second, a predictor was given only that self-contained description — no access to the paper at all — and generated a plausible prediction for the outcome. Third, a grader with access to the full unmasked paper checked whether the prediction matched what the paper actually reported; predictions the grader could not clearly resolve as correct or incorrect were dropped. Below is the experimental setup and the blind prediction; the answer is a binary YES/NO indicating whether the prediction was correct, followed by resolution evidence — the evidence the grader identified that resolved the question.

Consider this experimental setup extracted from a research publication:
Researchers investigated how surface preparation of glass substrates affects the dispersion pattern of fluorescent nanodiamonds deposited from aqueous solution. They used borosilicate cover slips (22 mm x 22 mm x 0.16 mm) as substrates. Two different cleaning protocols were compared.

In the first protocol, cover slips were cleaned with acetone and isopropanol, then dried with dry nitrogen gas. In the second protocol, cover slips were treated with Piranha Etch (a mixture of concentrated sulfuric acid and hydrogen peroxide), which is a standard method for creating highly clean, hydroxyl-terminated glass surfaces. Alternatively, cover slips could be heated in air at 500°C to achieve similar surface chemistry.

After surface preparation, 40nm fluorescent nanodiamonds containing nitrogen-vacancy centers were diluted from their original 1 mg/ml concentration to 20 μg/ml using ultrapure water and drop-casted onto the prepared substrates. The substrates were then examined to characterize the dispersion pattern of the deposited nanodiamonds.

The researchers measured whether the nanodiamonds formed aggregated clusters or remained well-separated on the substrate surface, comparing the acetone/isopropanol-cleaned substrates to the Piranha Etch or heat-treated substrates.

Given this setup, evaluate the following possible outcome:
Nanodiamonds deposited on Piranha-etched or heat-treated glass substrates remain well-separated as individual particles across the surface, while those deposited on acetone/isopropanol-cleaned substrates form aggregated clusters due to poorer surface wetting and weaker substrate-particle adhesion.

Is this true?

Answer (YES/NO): YES